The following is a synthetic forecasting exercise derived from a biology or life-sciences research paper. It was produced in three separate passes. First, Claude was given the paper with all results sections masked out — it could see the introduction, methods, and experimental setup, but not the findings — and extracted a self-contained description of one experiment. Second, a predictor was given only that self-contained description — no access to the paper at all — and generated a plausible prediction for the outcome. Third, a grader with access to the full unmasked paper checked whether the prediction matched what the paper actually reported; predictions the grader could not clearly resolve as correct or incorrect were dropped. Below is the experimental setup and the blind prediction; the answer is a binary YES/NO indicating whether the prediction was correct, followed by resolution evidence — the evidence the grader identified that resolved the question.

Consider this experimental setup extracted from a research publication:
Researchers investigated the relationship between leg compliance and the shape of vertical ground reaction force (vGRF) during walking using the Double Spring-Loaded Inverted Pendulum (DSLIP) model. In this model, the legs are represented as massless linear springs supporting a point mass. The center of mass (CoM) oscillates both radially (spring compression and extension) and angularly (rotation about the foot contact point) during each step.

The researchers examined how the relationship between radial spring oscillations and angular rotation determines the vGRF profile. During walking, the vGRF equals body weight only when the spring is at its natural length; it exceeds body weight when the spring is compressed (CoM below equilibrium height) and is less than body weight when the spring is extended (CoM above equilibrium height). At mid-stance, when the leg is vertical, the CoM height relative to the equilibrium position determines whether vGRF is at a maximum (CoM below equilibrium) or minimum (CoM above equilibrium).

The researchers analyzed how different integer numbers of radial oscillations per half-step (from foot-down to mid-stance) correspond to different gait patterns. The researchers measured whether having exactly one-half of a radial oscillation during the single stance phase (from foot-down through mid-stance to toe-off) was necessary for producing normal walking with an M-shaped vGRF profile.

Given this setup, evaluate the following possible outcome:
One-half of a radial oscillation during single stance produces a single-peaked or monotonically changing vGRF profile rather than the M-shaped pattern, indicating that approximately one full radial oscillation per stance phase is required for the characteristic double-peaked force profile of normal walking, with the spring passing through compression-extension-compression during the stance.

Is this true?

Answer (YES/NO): YES